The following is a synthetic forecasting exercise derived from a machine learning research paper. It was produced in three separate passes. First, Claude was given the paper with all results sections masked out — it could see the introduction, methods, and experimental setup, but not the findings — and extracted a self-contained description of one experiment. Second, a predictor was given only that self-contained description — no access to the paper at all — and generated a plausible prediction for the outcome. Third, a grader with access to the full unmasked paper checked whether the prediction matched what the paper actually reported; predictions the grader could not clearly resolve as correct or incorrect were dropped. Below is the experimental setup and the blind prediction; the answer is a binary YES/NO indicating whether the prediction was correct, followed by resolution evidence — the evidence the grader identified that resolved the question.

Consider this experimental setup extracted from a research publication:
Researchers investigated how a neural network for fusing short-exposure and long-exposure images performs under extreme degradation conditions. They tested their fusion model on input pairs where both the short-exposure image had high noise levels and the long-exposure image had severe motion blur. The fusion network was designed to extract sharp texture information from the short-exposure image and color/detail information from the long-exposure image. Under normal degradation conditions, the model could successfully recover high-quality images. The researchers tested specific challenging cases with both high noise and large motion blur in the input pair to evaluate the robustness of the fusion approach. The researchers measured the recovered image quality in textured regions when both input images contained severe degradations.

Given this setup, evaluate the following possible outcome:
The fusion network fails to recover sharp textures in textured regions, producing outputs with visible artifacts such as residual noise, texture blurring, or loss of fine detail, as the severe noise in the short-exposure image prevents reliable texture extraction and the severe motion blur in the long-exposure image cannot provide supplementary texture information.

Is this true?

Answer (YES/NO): YES